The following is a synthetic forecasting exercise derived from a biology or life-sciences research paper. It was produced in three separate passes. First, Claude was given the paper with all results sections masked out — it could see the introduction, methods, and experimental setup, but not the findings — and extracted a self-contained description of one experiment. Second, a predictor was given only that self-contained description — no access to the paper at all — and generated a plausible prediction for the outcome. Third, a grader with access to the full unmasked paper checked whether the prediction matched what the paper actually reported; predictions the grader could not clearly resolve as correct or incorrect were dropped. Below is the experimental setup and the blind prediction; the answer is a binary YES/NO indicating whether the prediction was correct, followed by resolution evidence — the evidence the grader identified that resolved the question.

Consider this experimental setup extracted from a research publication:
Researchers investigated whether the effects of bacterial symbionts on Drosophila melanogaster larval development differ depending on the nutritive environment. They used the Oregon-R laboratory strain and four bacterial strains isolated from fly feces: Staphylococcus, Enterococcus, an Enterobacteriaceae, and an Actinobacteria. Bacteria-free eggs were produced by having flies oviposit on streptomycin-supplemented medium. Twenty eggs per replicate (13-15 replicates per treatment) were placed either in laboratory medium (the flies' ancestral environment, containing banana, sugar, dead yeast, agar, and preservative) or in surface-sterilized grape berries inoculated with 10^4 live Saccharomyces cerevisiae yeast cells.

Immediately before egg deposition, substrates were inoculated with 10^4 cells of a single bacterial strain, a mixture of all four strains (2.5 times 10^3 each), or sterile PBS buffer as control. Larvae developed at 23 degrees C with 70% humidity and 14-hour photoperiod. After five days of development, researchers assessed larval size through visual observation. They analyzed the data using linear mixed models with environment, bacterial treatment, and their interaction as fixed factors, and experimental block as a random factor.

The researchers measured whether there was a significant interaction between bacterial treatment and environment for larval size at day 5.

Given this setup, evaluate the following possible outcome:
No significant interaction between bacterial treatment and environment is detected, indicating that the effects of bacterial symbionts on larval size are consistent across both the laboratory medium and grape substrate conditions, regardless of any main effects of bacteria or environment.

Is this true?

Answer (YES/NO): NO